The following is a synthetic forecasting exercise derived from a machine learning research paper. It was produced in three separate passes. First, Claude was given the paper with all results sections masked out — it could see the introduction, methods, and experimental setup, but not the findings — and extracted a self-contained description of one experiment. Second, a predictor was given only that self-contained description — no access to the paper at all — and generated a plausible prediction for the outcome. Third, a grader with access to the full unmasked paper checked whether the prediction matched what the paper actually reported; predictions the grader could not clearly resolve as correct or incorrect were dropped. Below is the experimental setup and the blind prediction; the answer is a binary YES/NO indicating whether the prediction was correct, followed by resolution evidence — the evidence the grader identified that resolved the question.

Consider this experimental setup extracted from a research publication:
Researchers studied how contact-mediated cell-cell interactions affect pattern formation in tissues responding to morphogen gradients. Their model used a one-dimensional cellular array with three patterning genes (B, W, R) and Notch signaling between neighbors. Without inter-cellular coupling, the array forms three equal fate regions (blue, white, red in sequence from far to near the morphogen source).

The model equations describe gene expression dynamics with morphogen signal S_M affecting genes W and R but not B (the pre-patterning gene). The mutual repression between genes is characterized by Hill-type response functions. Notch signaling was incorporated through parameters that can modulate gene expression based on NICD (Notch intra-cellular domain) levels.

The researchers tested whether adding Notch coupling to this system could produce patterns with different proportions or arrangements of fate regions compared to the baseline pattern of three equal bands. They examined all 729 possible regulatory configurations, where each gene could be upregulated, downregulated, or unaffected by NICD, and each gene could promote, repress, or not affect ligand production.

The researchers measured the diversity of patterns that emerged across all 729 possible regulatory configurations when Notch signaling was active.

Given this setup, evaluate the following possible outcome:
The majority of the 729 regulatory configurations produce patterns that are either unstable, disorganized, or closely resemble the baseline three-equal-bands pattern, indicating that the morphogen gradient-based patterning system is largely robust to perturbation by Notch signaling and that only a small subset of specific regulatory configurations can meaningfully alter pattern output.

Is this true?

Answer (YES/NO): NO